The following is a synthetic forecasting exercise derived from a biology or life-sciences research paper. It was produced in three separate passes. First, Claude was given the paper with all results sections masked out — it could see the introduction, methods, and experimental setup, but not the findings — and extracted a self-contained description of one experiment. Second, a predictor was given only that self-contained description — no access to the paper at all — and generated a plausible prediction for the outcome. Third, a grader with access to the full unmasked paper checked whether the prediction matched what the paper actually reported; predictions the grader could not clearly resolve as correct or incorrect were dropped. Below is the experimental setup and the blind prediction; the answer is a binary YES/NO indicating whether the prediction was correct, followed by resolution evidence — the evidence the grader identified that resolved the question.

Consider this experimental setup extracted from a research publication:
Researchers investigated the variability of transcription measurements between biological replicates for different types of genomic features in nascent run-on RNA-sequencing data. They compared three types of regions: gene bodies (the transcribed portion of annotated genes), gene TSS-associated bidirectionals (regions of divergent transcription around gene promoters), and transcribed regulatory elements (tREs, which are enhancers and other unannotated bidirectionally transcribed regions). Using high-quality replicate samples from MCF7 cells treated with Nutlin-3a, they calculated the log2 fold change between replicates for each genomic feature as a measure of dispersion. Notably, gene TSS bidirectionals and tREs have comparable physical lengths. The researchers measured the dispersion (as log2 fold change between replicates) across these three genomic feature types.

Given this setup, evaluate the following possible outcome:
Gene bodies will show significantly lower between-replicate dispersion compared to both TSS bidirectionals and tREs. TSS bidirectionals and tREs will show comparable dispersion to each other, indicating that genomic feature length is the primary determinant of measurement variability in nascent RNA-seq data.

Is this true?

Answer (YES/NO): NO